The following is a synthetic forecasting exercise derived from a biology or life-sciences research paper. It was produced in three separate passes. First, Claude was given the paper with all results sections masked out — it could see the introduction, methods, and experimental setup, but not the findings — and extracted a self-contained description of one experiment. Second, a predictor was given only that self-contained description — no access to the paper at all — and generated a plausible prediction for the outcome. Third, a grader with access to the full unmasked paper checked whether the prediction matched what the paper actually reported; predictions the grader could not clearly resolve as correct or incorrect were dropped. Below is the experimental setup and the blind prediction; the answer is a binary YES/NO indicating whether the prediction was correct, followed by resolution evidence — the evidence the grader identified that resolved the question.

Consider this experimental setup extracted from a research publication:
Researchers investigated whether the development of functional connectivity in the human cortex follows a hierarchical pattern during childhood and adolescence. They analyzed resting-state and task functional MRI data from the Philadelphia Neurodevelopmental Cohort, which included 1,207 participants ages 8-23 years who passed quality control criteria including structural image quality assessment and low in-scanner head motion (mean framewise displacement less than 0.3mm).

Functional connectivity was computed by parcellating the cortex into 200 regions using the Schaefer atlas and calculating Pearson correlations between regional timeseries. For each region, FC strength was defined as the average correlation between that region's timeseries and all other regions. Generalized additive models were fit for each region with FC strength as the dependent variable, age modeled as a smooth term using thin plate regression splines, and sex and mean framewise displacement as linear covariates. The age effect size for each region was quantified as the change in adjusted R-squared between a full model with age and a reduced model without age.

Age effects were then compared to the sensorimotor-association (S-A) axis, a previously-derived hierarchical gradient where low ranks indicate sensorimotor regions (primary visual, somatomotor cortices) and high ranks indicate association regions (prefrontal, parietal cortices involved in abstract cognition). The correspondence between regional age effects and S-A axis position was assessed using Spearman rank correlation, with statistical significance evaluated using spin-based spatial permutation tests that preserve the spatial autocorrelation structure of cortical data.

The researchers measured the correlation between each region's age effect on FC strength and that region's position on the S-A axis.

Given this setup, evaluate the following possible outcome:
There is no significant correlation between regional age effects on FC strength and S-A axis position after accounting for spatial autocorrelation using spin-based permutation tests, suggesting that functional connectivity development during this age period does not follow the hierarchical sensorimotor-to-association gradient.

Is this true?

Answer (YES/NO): NO